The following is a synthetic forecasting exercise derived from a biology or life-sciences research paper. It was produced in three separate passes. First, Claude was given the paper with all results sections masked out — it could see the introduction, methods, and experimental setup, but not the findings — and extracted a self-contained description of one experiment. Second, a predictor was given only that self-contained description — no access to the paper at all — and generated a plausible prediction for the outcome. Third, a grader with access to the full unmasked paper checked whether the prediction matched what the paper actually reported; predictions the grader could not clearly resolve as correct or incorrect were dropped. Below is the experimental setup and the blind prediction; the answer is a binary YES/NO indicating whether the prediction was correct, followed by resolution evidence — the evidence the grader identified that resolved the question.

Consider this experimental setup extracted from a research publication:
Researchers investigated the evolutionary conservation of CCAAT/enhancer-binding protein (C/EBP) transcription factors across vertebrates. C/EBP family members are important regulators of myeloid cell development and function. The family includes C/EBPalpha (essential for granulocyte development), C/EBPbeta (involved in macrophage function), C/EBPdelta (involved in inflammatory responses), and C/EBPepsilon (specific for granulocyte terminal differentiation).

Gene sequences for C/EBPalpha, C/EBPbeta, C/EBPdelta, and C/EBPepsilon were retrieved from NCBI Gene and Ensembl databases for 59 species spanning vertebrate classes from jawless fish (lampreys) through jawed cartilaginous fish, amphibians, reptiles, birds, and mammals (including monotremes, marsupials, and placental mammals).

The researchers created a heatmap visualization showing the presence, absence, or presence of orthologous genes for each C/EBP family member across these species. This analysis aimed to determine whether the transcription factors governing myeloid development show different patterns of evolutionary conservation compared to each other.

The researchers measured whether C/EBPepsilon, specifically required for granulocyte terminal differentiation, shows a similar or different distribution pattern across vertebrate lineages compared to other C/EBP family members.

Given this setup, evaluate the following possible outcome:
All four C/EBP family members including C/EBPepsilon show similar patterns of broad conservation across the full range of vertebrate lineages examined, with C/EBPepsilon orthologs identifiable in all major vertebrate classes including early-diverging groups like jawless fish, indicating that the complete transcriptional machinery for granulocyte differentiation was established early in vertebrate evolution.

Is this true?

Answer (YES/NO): NO